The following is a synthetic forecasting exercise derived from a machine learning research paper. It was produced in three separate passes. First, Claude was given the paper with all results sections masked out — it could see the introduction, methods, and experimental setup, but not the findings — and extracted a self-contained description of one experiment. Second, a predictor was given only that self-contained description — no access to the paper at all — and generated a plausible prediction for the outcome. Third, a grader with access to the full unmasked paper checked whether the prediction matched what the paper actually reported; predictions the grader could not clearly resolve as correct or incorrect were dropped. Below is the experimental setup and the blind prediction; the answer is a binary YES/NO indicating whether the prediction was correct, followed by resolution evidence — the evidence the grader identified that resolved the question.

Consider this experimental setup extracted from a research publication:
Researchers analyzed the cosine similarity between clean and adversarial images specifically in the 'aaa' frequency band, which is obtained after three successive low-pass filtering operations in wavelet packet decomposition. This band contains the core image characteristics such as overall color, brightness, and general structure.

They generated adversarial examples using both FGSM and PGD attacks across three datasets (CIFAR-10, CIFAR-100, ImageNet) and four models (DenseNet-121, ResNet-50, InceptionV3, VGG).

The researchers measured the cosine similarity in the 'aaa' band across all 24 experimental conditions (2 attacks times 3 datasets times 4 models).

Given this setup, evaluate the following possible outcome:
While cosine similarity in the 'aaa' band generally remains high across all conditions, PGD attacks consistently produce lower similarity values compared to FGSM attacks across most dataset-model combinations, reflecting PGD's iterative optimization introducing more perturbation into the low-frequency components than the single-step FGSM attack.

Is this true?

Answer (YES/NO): NO